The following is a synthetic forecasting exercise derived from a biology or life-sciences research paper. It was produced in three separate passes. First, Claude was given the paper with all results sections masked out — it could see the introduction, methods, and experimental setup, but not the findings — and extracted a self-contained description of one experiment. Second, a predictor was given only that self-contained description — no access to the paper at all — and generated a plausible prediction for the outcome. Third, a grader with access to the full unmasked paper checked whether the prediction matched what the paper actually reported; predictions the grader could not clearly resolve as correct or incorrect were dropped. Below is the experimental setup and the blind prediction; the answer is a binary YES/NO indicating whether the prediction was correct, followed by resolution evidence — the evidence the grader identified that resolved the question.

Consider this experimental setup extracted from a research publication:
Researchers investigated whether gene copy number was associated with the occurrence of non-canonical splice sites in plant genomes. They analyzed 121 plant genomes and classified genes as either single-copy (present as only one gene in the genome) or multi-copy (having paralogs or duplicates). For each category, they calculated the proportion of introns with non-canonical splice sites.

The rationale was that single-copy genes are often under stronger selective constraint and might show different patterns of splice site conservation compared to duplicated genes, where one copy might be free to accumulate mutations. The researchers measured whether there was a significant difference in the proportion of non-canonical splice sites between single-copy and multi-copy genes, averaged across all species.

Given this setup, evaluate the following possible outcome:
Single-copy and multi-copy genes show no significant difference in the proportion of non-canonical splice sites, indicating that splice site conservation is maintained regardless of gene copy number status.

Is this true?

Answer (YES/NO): NO